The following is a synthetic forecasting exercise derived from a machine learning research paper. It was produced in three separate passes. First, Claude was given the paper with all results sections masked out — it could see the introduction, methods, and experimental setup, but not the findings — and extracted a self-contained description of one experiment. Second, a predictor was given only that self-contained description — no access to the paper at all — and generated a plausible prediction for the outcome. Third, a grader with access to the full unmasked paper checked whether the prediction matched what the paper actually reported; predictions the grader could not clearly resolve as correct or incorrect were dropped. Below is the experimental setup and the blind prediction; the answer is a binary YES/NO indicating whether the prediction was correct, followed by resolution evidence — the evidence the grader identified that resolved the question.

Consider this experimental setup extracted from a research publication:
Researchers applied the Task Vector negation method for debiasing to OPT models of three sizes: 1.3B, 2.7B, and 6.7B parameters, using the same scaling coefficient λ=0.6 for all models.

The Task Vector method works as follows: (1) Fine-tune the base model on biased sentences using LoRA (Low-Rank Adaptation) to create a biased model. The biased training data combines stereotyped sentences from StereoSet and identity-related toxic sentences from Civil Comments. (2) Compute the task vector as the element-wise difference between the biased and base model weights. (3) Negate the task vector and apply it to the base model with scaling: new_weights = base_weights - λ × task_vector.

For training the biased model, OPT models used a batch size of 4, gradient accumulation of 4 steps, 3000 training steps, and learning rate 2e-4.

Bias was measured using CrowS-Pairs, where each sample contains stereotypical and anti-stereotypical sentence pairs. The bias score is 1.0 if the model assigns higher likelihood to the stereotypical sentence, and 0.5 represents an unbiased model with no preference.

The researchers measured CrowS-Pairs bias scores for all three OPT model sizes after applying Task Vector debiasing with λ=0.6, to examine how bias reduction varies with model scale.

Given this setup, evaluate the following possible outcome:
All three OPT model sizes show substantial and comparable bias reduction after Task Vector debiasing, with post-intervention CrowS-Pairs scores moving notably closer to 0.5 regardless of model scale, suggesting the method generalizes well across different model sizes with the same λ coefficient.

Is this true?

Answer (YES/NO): NO